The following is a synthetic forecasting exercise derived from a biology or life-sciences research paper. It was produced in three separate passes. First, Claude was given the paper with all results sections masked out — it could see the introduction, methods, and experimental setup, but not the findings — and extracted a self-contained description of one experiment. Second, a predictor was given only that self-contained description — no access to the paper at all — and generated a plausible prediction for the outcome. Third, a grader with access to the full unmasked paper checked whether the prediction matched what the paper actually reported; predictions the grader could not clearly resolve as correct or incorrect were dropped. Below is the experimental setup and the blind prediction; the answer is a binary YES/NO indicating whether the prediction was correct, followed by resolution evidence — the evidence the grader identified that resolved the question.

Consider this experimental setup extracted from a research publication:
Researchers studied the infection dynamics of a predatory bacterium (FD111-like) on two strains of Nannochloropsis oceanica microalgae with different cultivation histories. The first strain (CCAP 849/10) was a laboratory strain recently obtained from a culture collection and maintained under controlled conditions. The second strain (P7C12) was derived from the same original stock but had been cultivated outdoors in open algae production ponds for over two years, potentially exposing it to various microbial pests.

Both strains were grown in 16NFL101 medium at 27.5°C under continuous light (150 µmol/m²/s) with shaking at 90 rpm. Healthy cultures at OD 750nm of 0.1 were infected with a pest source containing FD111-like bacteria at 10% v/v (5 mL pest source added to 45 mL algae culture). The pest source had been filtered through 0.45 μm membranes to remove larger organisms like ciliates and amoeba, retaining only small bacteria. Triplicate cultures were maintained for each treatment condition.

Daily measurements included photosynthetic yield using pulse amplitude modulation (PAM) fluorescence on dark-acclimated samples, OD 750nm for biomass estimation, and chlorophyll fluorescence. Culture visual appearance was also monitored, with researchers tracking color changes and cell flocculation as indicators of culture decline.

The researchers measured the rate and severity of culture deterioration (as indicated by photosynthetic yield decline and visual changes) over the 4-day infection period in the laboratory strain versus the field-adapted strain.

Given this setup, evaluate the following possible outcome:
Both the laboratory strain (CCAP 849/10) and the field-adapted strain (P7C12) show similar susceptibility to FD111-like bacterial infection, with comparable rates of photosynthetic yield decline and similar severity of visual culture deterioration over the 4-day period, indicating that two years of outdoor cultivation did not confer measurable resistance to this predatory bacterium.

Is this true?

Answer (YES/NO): YES